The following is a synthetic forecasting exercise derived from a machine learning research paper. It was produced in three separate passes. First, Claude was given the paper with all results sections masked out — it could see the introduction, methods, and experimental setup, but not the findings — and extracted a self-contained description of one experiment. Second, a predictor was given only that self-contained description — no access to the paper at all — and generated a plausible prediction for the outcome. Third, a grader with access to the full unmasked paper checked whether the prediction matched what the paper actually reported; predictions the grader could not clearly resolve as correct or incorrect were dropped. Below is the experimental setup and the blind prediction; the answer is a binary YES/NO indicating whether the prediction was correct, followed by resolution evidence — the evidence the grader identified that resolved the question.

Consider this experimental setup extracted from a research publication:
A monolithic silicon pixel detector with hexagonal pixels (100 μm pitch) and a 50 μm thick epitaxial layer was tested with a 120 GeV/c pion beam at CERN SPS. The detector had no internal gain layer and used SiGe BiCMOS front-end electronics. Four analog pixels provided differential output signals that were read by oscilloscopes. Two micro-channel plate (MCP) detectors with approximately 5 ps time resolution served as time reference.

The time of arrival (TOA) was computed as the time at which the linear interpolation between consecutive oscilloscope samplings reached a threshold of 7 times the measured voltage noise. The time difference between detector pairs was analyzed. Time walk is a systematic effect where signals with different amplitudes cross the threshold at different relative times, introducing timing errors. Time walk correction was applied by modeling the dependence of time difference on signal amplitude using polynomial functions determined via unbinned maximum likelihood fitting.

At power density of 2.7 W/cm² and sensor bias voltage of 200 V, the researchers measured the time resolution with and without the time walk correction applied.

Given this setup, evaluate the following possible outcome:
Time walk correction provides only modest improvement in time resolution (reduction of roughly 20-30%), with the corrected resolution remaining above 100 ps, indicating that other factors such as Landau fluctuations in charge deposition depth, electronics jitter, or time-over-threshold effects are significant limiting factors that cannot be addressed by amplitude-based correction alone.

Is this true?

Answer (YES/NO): NO